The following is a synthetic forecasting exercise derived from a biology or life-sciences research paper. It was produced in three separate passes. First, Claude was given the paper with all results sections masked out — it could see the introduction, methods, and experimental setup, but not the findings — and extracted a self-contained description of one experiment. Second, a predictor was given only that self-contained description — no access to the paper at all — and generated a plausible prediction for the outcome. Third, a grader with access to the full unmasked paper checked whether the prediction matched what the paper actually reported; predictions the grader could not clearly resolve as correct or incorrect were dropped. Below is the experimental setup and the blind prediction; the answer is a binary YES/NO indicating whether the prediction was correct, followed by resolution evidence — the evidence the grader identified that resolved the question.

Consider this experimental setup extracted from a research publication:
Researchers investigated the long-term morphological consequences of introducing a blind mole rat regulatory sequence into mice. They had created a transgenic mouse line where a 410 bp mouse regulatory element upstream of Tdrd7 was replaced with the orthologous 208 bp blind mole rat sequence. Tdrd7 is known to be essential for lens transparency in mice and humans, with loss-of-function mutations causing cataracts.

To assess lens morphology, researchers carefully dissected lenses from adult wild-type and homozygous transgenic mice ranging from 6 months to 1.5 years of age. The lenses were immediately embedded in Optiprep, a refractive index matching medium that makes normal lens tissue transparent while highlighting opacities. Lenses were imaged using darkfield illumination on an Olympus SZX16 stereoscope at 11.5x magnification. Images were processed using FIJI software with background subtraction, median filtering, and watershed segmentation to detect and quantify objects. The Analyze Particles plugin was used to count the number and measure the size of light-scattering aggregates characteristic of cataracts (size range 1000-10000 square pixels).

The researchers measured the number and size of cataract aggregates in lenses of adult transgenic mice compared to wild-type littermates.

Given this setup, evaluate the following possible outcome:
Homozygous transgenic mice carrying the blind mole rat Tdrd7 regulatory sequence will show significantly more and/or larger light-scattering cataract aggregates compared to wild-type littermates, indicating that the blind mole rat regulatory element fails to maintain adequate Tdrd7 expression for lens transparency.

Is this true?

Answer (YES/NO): NO